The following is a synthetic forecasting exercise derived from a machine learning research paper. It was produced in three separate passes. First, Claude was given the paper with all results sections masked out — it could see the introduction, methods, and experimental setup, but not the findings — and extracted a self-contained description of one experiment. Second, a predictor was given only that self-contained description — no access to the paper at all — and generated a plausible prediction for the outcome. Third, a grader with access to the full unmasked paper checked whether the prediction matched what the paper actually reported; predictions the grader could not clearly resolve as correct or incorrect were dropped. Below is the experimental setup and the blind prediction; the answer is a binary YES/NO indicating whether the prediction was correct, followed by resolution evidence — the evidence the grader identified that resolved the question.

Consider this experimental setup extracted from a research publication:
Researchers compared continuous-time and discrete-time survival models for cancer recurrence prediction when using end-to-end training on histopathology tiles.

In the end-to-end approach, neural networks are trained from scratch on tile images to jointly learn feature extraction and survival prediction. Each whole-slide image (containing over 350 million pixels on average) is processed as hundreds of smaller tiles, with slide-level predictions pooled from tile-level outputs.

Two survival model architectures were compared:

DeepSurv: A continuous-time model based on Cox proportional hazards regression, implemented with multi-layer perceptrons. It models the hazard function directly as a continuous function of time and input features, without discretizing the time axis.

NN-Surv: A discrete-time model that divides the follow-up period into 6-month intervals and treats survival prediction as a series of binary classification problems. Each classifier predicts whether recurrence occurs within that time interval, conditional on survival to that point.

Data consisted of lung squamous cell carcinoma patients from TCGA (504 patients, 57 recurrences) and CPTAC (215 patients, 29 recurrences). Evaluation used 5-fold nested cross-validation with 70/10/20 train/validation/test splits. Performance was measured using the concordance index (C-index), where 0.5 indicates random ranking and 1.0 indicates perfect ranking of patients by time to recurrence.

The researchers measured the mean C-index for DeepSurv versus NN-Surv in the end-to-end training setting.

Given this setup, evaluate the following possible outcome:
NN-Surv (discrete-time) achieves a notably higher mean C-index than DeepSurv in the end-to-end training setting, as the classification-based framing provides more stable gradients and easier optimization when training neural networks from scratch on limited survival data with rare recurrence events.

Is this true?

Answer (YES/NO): NO